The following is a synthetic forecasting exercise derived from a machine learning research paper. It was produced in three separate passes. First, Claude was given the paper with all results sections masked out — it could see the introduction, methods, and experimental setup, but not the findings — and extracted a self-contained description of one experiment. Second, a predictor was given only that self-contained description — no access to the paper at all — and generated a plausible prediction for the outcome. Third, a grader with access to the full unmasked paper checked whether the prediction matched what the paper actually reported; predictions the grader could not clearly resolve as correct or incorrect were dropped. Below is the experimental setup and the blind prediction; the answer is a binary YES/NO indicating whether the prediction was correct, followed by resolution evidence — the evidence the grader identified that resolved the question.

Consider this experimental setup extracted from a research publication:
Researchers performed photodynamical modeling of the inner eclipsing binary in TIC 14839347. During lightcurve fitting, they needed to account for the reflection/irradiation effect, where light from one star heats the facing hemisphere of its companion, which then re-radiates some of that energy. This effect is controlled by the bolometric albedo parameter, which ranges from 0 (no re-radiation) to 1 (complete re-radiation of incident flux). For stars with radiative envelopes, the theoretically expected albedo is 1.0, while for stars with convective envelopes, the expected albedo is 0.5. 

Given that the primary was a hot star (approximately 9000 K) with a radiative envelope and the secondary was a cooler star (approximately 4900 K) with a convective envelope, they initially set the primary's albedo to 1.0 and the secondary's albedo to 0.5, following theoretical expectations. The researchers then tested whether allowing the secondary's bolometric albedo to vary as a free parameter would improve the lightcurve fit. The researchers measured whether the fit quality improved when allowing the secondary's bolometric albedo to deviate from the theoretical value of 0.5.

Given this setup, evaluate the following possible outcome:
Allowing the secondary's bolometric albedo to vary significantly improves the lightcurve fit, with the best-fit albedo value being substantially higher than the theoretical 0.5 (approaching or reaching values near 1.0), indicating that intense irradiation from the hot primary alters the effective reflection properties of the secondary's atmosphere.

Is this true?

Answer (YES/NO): NO